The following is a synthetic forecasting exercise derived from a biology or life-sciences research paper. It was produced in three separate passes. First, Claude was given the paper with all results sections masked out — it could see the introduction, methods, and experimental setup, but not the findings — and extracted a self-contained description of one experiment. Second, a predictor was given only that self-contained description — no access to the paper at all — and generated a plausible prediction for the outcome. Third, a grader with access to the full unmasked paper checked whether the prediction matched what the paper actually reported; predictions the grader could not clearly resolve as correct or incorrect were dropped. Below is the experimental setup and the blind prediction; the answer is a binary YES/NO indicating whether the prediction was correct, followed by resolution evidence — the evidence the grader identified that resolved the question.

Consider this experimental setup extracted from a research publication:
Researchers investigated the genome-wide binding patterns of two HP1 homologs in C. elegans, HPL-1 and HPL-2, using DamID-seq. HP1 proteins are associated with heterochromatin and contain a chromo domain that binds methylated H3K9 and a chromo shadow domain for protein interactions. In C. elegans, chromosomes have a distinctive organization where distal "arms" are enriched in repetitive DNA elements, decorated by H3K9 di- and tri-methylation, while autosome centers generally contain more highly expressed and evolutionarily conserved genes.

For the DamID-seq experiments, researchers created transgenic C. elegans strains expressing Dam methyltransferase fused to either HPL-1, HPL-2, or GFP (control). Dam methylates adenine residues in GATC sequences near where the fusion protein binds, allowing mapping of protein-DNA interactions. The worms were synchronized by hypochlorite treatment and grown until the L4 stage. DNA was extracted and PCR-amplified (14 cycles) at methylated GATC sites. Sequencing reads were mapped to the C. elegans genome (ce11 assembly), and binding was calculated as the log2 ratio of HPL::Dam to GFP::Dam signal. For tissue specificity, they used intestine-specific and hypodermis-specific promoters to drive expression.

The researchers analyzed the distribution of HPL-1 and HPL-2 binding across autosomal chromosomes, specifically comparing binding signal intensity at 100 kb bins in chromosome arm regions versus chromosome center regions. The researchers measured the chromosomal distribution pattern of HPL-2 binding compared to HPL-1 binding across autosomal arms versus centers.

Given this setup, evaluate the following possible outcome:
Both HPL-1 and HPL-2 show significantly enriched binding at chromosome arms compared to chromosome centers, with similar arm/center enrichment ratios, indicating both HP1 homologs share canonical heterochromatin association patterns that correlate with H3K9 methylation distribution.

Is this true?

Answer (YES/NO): NO